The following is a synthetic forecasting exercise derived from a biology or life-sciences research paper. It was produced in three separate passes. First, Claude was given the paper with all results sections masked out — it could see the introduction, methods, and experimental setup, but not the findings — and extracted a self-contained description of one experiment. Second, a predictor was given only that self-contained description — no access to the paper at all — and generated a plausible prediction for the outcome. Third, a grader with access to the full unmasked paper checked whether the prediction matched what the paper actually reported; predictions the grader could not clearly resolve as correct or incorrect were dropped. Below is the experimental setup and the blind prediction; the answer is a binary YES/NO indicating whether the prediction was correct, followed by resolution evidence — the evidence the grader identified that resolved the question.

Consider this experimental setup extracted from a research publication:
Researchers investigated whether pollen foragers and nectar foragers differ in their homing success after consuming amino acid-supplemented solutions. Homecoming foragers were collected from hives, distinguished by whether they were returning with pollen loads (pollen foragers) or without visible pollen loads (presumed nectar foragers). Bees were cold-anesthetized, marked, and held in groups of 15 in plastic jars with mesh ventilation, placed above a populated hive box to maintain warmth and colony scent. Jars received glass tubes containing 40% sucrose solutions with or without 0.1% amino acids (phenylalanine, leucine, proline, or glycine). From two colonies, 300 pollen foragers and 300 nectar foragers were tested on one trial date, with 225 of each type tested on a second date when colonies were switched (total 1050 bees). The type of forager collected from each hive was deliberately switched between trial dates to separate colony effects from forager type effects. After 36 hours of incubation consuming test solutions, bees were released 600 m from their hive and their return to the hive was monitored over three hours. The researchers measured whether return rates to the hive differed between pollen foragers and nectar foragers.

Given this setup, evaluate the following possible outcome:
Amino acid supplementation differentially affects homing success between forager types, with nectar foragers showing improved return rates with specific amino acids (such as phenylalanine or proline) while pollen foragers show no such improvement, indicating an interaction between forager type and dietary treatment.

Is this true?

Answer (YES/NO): NO